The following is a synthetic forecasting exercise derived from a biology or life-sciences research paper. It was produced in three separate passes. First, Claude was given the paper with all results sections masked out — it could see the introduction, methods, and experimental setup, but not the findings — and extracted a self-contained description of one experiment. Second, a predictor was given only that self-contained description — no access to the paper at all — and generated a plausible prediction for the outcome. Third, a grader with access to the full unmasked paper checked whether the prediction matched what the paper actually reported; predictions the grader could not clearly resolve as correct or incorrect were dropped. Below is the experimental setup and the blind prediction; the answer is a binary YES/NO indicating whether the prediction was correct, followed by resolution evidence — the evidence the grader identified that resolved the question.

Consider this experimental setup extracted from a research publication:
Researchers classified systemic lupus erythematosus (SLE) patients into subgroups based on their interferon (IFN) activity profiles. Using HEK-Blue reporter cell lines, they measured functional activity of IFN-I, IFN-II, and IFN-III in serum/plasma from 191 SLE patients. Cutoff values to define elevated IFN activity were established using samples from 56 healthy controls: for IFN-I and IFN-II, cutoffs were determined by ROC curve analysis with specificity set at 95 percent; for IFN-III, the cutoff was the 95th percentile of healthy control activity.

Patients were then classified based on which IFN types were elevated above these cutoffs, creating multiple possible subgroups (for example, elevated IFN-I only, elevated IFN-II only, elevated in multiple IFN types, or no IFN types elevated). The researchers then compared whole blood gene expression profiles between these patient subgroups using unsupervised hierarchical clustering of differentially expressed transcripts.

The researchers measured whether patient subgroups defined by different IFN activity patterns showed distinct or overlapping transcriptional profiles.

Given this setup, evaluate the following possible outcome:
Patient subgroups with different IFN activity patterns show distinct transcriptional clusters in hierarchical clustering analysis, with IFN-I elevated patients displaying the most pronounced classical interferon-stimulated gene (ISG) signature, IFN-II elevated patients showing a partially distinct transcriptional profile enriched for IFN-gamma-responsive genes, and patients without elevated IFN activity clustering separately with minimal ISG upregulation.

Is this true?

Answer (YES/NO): NO